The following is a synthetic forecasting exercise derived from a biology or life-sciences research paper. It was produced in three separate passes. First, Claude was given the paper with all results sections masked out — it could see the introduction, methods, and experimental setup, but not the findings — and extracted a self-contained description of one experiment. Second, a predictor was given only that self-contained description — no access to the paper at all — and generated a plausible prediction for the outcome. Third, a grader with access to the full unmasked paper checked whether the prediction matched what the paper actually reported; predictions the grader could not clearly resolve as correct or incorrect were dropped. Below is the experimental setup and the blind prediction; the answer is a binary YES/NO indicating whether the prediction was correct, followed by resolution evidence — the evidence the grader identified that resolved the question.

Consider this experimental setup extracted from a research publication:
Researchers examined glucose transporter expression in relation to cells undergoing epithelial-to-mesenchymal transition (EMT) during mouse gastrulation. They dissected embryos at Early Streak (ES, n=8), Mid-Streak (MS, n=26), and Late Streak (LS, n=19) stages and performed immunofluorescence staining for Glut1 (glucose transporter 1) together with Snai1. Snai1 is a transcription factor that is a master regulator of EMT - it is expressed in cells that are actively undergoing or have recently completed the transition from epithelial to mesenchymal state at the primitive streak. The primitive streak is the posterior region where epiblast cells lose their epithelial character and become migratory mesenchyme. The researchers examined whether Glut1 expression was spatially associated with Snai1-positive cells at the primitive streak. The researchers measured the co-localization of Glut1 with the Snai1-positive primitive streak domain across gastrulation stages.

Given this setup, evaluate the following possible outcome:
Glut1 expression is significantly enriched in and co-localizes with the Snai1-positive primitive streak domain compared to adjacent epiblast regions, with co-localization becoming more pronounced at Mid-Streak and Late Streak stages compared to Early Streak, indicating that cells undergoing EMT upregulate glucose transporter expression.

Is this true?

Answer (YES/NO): NO